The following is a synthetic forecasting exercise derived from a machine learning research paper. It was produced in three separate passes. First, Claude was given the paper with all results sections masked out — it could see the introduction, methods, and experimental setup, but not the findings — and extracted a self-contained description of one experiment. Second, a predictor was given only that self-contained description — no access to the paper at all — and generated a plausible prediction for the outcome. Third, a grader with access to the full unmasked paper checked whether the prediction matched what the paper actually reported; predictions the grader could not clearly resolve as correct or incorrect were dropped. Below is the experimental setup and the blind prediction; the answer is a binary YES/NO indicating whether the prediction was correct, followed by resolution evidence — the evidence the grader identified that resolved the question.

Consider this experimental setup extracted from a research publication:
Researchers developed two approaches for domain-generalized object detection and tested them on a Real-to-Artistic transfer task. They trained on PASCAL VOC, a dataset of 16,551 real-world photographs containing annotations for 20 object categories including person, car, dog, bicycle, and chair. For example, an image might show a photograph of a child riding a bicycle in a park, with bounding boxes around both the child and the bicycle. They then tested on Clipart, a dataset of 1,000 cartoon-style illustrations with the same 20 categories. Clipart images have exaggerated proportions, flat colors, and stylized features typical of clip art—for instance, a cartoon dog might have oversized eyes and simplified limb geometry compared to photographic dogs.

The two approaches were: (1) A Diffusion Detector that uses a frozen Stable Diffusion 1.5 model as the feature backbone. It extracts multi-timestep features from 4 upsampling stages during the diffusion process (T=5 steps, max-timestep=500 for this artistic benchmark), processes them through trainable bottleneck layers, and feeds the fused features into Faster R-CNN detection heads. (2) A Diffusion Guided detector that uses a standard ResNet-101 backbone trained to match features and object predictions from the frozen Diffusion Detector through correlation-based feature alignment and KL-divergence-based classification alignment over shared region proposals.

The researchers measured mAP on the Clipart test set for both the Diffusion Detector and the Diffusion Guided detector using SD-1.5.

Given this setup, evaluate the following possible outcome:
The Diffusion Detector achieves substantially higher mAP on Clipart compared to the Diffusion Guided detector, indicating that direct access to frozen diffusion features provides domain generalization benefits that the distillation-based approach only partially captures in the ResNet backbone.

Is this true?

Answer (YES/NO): YES